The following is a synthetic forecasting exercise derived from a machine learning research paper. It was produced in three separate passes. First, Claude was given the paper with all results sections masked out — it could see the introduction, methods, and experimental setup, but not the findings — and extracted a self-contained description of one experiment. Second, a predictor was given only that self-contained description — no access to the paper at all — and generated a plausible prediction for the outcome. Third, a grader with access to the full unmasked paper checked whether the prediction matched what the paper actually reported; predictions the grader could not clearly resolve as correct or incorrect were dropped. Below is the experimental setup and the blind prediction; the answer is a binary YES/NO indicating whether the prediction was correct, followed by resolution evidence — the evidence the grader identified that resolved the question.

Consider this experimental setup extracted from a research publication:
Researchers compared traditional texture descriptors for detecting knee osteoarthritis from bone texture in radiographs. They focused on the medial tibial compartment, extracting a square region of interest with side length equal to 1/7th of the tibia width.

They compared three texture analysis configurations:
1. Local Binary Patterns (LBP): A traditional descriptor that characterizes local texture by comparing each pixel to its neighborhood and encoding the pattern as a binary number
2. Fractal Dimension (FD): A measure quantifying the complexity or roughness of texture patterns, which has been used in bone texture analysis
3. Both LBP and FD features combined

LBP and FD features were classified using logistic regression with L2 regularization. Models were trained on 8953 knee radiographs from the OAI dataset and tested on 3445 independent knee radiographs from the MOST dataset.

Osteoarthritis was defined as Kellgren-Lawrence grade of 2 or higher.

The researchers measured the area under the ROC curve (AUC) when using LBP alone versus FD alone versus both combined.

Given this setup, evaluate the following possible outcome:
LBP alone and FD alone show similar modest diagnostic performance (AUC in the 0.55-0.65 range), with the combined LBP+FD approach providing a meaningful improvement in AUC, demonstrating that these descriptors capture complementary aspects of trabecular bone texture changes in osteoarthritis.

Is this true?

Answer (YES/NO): NO